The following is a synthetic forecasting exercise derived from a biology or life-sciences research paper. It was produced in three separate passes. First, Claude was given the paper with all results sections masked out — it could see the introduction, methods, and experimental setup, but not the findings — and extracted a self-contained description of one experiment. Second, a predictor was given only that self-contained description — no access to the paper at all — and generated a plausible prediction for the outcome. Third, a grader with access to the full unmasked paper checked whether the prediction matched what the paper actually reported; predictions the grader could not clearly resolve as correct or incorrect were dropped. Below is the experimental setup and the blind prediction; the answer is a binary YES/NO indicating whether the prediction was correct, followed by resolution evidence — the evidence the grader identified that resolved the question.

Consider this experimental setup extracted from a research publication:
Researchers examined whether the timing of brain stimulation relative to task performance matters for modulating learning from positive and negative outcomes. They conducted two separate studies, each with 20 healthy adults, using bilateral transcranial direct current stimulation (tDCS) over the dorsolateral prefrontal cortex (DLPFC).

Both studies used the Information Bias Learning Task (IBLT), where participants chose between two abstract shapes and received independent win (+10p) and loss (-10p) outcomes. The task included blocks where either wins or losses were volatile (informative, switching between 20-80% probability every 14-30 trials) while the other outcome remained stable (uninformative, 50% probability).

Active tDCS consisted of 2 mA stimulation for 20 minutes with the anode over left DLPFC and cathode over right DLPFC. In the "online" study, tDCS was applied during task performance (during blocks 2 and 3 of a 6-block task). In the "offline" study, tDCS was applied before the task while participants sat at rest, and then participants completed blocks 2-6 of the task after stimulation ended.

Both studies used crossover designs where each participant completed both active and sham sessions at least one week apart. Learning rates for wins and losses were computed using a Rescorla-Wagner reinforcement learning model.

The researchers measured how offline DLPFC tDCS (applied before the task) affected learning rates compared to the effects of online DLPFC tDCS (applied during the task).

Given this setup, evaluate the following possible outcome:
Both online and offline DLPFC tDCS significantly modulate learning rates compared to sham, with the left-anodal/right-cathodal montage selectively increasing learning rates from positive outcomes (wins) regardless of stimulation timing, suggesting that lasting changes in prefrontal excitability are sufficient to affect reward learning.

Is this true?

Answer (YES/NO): NO